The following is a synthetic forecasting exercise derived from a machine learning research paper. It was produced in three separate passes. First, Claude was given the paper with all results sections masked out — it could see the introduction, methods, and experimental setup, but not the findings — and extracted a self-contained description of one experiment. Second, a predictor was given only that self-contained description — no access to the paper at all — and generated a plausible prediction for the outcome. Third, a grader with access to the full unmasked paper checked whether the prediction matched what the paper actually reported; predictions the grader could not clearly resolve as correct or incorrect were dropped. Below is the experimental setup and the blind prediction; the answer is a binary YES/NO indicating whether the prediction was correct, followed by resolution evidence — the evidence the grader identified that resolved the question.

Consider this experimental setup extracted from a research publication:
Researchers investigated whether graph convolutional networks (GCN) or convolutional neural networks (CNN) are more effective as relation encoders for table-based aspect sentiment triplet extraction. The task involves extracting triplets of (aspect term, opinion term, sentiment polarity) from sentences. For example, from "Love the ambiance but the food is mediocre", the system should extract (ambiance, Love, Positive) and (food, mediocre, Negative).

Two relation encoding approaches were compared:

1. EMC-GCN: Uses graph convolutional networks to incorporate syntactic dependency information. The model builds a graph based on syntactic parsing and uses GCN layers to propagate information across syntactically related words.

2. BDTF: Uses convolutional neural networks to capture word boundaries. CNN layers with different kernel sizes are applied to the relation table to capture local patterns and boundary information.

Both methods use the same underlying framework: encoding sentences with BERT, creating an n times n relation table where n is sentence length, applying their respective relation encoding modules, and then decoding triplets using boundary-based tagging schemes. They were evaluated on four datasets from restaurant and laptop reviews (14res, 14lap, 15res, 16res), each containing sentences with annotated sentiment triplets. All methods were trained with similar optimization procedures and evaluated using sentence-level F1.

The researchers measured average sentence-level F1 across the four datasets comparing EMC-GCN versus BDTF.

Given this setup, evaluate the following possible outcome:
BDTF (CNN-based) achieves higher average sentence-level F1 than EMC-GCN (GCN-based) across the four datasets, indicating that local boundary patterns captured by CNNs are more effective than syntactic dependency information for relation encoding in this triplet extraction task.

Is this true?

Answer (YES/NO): YES